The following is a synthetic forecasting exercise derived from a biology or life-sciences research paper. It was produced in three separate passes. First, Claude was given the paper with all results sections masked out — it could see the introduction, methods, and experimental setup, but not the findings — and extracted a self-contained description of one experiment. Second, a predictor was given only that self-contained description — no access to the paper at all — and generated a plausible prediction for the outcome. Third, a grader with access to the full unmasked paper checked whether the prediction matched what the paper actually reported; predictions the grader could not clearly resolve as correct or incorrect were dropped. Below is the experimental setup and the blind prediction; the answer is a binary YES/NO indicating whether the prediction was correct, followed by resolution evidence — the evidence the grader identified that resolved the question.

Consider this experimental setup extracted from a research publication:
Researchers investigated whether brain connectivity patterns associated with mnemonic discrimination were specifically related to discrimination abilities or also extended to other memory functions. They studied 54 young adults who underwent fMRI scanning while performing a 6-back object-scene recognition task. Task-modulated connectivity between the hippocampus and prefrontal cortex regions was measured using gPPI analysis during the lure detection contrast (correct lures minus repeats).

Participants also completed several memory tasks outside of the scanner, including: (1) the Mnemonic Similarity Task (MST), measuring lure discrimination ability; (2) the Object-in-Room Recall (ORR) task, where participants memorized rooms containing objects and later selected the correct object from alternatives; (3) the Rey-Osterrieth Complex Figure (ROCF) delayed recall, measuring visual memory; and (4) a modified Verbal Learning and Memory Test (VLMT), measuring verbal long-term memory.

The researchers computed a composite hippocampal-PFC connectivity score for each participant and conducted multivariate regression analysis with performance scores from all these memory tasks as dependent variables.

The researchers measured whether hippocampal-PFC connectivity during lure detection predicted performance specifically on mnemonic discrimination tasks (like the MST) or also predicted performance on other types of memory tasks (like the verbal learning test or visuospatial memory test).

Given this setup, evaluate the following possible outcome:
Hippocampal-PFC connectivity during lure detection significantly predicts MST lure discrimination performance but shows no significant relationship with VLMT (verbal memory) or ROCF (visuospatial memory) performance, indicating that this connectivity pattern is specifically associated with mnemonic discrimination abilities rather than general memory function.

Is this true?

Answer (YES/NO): YES